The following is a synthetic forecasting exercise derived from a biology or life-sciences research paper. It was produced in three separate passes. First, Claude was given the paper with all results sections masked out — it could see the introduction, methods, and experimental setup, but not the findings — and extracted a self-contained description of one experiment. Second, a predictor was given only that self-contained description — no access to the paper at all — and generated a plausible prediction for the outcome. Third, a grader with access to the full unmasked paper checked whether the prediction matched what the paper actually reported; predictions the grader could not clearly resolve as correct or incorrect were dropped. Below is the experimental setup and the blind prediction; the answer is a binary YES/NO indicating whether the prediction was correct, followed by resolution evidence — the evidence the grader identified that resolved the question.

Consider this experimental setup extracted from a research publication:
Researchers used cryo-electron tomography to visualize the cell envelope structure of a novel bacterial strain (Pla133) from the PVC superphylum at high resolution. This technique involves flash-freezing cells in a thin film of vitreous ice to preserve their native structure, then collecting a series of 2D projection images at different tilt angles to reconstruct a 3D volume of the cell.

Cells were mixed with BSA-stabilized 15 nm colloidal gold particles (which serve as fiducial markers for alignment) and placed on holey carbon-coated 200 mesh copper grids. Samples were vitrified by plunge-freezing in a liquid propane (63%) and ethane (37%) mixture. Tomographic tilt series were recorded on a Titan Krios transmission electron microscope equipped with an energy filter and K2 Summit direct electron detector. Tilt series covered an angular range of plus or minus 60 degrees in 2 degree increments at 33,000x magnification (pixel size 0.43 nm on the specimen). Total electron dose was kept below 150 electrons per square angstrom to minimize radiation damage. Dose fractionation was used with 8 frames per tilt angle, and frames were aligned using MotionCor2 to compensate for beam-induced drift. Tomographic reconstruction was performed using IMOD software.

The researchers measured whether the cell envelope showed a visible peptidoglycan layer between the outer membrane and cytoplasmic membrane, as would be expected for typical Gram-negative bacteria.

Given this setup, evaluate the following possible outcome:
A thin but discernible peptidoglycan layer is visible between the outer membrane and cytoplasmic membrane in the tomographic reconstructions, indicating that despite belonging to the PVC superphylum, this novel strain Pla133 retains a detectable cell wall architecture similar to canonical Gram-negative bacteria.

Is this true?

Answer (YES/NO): YES